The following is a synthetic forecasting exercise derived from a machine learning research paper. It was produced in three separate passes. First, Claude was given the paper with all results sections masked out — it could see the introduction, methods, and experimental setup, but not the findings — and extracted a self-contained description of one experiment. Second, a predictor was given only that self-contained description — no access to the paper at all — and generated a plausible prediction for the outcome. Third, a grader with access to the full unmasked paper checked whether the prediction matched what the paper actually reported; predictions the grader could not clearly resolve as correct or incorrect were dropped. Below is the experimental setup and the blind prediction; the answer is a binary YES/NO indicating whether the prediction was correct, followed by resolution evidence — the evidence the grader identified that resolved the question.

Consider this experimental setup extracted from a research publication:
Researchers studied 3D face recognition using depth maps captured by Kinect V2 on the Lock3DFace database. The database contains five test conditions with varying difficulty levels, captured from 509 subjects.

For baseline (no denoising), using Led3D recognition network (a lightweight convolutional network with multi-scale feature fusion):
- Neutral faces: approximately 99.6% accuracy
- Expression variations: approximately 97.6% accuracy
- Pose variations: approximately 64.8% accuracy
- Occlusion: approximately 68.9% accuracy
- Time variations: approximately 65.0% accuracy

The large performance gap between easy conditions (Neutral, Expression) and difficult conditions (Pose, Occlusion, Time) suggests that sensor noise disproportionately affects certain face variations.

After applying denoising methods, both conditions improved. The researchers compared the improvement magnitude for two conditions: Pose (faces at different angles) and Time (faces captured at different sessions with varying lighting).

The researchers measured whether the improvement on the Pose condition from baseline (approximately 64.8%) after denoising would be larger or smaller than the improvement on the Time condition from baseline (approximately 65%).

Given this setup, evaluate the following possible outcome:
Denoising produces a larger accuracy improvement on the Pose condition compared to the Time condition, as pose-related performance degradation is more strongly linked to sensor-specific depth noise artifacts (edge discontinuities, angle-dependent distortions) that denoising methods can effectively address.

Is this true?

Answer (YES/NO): YES